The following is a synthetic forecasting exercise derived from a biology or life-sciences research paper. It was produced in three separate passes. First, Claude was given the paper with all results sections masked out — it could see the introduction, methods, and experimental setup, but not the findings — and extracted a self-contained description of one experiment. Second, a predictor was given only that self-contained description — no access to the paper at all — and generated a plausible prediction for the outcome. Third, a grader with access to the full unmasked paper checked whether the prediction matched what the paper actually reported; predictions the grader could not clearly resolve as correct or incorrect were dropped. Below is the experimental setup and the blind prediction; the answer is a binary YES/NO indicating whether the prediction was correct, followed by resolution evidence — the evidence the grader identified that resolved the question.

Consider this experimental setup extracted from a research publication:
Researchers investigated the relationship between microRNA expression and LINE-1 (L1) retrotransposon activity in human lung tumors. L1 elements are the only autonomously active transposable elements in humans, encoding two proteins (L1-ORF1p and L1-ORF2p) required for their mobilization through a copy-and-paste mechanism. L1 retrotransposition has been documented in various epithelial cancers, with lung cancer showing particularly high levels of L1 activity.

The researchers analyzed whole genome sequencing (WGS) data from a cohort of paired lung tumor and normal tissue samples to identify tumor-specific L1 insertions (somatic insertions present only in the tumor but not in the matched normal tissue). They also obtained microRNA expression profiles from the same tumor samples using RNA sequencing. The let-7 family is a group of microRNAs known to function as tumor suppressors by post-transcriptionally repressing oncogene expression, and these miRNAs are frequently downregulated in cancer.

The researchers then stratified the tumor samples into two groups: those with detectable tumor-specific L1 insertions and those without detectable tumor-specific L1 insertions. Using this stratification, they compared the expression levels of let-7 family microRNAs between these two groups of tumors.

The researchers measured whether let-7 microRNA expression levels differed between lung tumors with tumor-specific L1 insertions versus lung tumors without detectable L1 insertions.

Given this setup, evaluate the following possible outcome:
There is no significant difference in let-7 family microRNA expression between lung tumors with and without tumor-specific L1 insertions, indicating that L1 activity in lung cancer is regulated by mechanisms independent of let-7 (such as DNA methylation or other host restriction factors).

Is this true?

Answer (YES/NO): NO